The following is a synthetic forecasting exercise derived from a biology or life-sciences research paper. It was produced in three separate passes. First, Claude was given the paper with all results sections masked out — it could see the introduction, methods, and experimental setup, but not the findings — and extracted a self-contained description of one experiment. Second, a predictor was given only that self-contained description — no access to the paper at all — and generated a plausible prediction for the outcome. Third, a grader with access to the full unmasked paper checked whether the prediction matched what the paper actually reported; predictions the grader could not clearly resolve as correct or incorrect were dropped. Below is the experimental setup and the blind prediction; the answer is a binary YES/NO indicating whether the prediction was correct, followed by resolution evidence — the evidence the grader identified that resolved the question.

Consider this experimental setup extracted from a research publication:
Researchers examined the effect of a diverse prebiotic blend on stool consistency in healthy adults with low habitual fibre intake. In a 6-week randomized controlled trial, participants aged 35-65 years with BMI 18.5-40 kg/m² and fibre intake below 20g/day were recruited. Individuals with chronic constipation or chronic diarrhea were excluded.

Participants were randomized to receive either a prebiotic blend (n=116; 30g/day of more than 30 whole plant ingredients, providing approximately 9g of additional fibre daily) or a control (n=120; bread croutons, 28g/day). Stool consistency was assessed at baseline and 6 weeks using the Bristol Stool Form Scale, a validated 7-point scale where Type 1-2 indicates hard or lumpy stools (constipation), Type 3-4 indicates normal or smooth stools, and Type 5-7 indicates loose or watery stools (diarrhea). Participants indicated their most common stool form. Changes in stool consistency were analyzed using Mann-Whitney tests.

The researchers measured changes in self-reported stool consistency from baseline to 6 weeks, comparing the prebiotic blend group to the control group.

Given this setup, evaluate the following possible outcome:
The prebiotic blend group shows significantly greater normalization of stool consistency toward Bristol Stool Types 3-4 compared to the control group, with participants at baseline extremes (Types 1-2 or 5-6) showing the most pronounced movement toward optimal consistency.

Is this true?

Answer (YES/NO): NO